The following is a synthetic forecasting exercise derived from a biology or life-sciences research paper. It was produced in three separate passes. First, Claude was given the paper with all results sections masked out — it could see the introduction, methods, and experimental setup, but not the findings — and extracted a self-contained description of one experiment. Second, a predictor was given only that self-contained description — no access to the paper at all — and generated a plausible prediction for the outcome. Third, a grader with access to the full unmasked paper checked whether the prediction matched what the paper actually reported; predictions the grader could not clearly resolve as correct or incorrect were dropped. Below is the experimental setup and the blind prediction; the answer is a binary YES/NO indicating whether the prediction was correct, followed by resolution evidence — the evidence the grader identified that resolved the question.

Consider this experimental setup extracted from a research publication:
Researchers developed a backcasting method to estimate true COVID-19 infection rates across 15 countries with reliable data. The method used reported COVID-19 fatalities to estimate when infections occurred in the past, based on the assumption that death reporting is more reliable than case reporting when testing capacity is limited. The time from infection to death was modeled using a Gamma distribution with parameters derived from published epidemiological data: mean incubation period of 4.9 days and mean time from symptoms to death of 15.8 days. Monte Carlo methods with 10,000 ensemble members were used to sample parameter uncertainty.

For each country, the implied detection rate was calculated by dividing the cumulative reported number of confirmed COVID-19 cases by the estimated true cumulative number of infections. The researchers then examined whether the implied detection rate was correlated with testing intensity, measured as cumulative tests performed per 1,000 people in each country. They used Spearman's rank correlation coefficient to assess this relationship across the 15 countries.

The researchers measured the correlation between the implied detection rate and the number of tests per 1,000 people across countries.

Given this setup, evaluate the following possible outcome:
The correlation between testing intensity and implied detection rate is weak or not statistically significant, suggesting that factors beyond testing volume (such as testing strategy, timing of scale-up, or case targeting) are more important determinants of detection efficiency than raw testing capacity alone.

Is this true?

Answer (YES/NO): NO